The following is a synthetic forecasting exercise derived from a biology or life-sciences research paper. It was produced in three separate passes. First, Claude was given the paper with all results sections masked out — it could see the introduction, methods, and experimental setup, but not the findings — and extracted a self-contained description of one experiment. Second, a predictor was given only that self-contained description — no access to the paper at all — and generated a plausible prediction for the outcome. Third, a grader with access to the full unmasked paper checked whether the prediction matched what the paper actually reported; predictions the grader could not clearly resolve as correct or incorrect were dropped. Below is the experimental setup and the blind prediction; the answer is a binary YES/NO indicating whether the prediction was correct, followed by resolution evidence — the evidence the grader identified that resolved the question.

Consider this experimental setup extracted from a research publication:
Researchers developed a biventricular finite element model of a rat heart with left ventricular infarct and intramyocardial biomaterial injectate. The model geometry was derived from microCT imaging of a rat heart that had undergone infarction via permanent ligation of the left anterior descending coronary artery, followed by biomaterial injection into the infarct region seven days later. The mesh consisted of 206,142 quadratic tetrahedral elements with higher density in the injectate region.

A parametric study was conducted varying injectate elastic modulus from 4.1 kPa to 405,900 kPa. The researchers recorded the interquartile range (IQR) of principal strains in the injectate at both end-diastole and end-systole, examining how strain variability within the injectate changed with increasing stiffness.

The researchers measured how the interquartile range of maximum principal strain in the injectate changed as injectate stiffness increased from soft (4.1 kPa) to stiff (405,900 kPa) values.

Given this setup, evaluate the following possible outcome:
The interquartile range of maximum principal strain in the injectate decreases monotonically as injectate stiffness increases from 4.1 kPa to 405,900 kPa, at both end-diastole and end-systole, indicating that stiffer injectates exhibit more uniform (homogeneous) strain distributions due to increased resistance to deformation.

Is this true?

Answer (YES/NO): YES